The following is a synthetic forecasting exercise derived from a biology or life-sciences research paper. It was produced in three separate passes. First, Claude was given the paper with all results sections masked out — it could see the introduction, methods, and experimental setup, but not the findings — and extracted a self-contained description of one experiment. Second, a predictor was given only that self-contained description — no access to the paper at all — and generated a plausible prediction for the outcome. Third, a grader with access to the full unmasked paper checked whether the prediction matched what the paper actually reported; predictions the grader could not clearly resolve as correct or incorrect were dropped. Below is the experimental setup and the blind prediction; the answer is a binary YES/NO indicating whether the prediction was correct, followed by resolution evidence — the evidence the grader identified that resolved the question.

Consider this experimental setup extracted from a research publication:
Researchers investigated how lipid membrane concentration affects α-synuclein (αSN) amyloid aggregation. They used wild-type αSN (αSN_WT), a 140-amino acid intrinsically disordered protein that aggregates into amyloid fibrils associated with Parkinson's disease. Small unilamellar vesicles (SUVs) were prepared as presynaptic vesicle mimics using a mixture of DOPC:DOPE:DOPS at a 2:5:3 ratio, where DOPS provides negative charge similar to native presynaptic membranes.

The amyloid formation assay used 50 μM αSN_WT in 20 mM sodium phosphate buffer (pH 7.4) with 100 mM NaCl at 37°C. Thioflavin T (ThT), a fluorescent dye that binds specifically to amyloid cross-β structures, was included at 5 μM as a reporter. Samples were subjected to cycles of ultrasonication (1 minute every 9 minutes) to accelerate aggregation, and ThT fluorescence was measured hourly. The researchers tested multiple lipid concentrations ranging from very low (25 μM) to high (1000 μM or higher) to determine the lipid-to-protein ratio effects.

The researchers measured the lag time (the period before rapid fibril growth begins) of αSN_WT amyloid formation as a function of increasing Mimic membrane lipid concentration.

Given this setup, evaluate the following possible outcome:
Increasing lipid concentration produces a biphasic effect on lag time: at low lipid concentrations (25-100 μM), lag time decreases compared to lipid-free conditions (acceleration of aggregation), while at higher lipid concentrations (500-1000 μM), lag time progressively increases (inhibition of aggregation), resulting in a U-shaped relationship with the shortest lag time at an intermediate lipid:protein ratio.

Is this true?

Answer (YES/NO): NO